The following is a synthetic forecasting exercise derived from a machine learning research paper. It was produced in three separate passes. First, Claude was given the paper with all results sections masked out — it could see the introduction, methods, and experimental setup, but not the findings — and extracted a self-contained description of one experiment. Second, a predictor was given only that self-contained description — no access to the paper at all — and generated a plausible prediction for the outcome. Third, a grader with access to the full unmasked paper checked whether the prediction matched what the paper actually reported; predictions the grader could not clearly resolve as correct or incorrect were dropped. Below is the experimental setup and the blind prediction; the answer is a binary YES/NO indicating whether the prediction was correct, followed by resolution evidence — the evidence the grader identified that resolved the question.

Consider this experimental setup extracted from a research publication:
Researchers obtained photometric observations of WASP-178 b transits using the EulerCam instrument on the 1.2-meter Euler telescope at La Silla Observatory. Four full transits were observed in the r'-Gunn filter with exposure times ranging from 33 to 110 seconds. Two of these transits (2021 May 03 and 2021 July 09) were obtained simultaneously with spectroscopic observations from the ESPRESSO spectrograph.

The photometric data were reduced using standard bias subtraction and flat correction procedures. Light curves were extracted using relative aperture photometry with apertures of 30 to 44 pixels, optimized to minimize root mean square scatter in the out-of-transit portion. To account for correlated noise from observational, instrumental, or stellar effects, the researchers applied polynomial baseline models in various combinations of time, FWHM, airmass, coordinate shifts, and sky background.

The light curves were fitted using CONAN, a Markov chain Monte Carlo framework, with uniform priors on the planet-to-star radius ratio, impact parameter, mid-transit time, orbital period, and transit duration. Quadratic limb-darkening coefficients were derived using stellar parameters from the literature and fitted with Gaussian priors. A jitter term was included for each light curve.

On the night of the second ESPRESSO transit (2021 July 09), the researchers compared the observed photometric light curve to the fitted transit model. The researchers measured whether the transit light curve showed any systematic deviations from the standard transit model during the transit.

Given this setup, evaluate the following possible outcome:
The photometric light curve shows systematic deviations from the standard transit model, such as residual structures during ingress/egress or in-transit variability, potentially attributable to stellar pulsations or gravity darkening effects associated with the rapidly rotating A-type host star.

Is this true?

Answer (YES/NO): NO